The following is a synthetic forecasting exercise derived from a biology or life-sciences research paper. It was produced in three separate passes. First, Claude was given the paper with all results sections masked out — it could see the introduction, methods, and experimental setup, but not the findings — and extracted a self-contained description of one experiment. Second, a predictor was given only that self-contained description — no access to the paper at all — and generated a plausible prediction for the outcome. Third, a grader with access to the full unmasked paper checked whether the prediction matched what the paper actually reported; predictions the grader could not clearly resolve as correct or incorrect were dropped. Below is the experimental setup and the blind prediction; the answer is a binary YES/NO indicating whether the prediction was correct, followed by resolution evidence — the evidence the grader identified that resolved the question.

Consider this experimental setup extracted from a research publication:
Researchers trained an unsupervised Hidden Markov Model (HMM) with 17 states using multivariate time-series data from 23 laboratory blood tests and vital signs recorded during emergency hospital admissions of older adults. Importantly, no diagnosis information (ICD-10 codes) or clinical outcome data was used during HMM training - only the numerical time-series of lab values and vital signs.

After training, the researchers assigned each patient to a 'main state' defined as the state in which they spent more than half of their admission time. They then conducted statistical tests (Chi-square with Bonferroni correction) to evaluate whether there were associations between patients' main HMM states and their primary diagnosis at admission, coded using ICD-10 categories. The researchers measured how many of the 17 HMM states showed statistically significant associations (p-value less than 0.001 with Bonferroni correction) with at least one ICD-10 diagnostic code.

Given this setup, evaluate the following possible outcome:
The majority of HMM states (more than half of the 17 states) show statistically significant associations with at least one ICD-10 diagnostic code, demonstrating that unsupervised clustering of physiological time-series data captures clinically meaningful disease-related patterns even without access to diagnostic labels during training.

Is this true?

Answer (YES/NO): YES